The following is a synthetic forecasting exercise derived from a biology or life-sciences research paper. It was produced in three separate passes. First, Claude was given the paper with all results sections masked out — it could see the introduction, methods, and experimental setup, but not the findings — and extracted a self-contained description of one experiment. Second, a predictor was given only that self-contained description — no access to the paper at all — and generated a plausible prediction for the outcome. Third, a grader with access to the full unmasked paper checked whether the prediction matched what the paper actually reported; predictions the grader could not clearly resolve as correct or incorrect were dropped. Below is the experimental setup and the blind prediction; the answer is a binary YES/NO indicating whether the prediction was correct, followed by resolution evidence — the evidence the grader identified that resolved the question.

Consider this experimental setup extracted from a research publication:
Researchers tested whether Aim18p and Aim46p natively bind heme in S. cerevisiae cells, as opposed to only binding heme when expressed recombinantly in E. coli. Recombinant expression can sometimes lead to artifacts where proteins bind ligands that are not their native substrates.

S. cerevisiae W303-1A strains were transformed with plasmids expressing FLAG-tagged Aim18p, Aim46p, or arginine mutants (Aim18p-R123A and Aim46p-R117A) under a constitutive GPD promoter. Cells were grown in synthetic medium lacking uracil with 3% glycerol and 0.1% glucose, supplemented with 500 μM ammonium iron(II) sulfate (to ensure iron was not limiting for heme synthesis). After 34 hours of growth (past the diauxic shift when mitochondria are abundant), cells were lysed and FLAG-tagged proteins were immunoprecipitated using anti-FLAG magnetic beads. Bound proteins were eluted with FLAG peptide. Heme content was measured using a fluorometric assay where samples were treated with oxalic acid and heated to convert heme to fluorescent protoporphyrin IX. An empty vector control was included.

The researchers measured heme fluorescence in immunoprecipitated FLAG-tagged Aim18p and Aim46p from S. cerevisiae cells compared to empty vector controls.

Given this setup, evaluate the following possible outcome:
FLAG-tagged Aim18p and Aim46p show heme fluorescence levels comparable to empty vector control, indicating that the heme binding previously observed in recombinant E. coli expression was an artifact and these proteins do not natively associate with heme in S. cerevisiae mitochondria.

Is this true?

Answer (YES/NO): NO